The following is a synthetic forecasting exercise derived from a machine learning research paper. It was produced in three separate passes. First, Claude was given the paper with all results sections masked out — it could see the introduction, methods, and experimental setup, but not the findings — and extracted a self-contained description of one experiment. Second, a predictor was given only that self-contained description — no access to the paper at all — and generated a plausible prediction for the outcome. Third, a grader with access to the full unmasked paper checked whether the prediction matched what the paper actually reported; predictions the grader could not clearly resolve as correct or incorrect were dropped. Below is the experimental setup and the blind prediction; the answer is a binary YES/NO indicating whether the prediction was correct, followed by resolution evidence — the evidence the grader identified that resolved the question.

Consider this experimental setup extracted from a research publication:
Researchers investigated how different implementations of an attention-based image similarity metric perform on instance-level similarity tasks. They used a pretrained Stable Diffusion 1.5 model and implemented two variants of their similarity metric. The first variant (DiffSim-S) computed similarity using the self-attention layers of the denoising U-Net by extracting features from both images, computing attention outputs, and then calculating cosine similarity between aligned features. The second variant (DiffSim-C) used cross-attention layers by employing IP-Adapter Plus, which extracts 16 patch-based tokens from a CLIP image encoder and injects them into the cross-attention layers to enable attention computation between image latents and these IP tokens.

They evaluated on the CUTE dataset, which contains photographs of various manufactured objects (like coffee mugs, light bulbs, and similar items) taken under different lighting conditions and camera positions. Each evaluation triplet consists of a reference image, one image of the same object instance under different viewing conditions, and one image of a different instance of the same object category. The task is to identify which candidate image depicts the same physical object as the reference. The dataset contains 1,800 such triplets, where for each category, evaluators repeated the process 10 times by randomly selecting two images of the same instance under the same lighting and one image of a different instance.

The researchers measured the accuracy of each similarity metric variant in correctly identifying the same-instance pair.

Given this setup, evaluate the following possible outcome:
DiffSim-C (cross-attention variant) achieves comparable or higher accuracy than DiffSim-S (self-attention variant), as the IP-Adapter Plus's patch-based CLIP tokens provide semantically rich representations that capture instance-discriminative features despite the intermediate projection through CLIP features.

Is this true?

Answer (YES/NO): YES